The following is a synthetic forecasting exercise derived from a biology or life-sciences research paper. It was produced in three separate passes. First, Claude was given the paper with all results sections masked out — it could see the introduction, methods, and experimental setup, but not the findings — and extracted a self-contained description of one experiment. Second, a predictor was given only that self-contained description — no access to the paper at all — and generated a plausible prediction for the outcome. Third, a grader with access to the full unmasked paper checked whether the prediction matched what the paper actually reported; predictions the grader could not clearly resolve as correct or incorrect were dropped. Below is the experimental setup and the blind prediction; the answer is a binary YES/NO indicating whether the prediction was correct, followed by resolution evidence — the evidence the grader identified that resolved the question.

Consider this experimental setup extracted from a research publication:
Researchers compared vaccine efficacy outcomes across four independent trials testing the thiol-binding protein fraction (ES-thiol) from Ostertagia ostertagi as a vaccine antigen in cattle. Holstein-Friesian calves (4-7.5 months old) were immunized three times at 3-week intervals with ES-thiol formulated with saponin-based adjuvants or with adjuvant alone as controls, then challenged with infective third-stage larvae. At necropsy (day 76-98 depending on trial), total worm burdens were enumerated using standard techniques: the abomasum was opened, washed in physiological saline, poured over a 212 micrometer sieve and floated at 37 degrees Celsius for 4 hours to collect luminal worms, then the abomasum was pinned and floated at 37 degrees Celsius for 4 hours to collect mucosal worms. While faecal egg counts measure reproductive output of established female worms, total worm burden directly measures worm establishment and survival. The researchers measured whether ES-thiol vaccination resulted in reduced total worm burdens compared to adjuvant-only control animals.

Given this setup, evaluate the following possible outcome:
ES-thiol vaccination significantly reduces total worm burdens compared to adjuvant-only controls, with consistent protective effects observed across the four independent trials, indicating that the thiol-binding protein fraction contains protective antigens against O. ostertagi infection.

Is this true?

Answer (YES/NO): NO